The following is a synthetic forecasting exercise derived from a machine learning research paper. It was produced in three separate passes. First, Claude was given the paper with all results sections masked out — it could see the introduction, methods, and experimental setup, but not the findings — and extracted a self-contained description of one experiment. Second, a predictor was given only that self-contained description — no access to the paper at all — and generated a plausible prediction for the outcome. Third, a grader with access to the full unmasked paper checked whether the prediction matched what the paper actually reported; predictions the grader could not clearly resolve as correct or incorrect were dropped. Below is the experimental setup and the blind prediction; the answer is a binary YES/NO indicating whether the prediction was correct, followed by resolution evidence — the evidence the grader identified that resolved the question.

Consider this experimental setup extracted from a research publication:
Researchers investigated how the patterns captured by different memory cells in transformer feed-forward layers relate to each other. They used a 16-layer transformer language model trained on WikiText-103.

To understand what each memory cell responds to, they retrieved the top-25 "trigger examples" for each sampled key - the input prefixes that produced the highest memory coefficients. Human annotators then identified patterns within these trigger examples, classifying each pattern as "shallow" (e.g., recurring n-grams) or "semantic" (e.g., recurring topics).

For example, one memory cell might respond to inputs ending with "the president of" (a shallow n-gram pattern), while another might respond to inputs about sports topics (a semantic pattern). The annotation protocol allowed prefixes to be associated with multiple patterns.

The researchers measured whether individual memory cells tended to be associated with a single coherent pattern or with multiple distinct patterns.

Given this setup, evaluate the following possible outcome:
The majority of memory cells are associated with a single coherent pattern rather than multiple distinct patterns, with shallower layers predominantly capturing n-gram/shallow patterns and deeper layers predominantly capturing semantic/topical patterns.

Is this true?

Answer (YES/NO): NO